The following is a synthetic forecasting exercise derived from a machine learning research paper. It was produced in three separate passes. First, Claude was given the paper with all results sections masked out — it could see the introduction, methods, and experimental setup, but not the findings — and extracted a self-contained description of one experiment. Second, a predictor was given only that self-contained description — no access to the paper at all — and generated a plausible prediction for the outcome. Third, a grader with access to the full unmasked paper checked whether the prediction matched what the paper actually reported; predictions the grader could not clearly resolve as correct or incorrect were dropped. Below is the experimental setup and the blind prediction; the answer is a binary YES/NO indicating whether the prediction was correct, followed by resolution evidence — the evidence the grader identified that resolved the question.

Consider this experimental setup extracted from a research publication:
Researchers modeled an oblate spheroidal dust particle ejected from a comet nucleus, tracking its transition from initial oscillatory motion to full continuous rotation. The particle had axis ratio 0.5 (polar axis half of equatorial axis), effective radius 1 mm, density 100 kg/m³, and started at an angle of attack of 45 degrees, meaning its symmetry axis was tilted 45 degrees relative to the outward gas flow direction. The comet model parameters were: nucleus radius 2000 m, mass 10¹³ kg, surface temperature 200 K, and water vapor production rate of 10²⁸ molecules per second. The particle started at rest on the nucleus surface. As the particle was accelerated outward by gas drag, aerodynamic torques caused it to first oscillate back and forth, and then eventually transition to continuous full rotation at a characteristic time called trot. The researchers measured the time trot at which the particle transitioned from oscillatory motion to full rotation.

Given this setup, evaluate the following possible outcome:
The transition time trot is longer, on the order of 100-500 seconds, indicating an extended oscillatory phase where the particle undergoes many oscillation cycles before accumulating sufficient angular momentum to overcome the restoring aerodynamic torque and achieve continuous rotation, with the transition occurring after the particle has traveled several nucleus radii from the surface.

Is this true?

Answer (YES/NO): NO